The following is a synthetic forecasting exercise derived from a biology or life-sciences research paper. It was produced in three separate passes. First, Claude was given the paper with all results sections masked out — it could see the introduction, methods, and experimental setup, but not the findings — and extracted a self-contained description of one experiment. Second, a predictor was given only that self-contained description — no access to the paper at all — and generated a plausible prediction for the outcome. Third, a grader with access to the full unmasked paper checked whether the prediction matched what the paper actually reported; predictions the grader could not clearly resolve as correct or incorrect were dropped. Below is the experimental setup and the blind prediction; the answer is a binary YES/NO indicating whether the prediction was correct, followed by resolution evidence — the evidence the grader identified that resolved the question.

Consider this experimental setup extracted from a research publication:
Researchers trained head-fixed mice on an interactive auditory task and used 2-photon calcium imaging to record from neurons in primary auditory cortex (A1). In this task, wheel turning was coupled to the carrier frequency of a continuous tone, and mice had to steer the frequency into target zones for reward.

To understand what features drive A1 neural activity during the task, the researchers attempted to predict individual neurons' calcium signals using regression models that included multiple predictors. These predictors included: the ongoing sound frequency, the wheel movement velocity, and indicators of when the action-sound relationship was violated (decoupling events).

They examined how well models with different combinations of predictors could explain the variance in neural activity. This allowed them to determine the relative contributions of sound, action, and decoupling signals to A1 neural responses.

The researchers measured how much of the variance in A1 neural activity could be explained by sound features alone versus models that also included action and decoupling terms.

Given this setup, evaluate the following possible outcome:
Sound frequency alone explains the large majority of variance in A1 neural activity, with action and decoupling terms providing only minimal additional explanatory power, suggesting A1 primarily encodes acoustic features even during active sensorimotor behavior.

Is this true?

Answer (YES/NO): NO